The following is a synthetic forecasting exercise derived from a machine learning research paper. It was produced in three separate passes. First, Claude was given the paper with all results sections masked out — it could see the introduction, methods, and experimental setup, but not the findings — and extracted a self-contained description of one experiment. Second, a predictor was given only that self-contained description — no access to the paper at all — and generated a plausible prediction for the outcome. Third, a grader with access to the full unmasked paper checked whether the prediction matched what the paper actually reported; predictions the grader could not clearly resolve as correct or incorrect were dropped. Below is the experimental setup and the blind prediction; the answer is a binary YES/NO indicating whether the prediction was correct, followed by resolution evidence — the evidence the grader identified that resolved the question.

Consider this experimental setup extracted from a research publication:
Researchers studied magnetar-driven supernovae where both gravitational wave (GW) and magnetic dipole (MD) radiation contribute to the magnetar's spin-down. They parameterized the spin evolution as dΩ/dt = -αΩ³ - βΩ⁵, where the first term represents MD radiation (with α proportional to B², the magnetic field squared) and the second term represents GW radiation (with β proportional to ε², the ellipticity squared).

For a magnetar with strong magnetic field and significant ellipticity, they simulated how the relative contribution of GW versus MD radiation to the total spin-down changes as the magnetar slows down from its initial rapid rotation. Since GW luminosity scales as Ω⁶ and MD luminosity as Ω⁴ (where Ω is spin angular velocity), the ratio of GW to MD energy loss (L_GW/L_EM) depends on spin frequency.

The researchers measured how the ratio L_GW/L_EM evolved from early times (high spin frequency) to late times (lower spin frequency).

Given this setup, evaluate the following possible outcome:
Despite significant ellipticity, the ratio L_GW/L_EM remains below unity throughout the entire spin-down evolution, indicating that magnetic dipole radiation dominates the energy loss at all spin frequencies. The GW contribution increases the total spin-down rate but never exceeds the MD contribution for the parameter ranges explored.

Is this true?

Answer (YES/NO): NO